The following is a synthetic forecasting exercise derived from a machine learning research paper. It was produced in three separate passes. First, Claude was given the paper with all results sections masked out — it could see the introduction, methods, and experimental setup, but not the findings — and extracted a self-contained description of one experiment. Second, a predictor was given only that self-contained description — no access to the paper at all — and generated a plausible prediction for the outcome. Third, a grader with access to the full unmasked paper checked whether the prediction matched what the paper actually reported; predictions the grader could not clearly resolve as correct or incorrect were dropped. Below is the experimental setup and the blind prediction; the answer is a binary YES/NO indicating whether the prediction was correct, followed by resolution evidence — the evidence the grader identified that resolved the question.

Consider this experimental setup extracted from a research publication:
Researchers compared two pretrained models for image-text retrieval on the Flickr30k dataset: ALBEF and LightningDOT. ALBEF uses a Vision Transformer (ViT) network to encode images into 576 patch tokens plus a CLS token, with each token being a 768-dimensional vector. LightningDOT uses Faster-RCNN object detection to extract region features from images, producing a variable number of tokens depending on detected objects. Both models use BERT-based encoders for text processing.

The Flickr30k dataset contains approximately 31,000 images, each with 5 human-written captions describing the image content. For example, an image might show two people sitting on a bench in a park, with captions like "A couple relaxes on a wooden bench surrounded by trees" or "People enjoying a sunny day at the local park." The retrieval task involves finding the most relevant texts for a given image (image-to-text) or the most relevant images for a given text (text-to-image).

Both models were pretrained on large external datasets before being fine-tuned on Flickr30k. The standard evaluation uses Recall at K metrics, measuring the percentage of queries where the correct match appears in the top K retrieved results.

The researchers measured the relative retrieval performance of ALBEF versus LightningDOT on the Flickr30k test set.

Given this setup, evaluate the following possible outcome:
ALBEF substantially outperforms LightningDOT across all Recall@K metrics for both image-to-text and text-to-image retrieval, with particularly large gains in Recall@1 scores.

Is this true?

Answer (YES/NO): YES